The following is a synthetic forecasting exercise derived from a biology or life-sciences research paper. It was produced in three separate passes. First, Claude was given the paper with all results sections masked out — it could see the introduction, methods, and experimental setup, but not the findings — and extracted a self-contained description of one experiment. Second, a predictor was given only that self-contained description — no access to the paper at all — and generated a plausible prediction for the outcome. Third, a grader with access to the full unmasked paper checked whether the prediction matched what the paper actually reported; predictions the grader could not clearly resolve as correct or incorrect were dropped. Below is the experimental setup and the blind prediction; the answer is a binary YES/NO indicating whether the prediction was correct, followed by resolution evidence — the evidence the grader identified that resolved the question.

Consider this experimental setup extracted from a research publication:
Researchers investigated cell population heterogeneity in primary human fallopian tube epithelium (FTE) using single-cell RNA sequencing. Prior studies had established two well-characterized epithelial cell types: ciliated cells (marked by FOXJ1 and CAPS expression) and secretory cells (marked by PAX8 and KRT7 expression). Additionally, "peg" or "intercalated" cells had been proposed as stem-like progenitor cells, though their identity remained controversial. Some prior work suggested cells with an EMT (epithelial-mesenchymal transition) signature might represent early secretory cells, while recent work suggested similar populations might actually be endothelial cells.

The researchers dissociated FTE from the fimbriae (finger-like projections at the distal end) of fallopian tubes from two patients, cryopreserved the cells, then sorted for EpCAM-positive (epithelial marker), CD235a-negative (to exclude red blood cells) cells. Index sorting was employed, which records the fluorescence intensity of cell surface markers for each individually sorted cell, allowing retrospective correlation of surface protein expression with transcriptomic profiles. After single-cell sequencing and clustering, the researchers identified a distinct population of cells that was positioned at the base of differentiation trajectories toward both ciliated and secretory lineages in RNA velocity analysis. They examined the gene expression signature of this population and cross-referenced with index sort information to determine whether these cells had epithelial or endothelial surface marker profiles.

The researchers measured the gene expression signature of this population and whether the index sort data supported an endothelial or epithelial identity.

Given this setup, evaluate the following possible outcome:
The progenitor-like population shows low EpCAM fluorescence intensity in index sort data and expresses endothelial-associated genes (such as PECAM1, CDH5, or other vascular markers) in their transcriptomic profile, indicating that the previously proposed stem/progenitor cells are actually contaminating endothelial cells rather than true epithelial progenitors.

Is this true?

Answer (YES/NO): NO